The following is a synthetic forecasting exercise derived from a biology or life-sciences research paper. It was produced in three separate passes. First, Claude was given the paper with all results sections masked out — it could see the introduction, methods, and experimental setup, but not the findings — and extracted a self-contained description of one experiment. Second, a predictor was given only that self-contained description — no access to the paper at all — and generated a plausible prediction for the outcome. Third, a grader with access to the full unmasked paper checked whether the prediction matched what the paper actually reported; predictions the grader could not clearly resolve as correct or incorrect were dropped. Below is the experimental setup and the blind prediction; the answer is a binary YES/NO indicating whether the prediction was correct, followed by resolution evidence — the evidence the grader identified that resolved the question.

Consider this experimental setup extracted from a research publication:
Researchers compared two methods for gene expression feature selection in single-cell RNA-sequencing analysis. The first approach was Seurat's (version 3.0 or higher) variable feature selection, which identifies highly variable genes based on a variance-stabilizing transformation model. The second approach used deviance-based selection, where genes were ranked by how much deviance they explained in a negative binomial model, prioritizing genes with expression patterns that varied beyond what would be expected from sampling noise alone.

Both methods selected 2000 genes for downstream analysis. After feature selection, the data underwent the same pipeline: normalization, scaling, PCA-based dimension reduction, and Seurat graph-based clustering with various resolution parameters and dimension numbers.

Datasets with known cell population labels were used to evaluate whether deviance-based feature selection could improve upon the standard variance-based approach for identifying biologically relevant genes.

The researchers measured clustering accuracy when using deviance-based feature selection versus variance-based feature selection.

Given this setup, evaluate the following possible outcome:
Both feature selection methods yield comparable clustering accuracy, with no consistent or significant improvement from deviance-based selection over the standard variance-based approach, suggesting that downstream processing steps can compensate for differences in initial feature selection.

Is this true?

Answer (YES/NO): NO